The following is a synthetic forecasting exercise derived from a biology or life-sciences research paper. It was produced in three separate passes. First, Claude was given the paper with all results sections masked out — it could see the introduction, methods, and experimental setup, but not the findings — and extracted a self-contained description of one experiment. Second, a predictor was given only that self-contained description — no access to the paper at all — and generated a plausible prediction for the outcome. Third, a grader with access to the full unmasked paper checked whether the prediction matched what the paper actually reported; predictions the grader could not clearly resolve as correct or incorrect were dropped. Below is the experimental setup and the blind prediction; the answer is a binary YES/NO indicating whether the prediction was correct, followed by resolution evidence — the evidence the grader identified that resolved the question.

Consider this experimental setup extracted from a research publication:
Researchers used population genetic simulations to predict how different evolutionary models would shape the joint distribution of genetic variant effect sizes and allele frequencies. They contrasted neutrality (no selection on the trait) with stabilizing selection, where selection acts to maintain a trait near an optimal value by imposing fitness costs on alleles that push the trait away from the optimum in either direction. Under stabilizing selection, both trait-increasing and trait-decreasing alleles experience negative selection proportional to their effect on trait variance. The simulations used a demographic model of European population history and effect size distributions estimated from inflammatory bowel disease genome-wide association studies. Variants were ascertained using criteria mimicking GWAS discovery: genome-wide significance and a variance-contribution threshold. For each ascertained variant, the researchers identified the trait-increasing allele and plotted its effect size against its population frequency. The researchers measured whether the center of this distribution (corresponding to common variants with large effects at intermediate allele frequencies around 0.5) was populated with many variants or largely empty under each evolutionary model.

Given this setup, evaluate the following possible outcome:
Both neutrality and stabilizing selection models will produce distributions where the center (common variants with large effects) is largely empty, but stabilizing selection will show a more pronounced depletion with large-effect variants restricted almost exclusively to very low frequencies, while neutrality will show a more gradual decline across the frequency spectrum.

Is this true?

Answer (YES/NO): NO